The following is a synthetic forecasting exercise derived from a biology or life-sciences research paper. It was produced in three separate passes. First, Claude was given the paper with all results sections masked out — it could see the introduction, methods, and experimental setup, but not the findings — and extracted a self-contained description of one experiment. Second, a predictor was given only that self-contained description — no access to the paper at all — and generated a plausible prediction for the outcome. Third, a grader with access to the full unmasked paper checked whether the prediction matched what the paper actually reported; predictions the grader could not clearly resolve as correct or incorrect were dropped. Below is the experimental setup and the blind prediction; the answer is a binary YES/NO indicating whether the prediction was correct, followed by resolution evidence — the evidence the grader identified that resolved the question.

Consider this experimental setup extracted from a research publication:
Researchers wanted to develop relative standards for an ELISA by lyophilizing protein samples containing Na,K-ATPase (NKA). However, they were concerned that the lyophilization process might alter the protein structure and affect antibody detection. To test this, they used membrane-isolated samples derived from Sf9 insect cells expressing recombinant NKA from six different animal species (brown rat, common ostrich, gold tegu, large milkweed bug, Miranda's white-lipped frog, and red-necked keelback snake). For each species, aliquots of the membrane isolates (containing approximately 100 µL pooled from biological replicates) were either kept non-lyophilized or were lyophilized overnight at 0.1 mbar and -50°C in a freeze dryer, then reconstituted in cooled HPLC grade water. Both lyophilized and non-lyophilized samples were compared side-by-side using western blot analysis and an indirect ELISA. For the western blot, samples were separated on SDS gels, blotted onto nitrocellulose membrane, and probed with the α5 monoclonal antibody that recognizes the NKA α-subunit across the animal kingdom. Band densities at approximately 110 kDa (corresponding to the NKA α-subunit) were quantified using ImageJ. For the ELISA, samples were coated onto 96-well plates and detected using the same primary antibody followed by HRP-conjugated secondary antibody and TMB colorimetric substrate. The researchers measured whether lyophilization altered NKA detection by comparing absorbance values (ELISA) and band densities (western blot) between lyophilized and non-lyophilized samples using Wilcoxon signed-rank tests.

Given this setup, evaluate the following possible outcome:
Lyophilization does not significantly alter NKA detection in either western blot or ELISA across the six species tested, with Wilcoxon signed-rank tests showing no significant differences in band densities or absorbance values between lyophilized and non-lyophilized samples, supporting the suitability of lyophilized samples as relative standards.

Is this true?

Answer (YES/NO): YES